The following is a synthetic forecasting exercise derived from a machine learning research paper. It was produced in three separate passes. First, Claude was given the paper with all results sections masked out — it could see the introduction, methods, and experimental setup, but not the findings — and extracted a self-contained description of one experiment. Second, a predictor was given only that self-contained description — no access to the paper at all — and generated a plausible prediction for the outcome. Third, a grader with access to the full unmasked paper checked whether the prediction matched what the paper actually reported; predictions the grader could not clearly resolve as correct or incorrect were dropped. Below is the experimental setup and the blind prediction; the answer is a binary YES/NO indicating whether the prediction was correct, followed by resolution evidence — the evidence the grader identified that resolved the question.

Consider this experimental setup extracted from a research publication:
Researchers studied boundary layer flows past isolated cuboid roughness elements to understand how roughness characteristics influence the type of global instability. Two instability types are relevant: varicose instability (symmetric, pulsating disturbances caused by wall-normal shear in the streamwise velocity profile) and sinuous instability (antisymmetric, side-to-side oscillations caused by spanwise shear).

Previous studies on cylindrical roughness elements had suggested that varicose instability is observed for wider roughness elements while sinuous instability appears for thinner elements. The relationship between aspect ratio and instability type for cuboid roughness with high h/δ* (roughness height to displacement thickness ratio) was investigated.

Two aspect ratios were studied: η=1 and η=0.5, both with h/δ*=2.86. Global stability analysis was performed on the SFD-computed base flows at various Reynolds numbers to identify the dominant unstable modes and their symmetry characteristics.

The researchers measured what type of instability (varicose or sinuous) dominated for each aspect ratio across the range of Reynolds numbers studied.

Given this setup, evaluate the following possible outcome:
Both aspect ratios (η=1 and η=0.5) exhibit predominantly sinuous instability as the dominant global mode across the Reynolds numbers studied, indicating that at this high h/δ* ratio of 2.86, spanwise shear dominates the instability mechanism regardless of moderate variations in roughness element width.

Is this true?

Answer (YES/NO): NO